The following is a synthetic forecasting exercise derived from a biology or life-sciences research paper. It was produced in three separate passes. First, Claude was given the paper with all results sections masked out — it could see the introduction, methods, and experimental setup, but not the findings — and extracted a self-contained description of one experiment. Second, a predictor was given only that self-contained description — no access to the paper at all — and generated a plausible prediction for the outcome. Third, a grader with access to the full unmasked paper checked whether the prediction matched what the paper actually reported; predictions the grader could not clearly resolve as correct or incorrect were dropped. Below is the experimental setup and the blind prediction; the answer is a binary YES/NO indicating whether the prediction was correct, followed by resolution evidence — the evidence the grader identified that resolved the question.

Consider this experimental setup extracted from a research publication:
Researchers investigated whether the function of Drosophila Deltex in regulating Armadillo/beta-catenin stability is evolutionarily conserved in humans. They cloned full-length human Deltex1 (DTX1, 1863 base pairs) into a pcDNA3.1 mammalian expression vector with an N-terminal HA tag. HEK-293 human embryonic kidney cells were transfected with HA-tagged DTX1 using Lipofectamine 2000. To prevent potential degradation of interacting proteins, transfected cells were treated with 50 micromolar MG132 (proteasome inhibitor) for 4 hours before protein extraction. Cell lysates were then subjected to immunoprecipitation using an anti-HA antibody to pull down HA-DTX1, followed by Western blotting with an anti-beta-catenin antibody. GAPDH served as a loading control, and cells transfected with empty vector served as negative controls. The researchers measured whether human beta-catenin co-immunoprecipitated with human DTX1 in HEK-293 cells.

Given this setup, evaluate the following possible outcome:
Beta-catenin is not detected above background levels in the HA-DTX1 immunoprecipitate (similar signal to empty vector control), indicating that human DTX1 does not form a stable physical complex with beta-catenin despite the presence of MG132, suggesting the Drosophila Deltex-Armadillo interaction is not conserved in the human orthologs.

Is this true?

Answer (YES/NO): NO